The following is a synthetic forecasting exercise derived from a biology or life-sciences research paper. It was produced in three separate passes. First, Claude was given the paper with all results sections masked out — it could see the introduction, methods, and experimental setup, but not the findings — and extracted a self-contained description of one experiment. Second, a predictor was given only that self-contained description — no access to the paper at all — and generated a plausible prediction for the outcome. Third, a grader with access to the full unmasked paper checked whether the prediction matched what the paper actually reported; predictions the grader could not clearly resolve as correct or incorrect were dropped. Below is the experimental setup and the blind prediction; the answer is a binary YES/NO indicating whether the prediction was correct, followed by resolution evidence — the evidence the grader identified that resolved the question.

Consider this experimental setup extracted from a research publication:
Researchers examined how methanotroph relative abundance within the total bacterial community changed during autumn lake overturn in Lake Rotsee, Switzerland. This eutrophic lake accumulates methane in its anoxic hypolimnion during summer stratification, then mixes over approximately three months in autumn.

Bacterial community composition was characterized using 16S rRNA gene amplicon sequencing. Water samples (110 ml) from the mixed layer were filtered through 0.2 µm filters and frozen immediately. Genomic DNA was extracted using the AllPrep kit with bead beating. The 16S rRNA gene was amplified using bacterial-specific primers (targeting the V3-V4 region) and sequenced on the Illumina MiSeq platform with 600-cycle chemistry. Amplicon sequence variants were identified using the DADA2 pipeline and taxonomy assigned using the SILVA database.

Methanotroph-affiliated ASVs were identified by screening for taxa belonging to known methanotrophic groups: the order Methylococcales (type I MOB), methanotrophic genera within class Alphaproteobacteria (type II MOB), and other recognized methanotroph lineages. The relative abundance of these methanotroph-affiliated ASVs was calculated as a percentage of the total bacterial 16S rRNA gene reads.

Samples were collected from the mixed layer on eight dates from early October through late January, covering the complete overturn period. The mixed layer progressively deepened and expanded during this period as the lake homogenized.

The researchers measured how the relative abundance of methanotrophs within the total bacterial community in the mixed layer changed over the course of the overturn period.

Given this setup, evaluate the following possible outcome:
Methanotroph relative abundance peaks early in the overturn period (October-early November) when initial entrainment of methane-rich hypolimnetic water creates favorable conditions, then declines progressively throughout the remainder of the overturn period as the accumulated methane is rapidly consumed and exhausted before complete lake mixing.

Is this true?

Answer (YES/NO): NO